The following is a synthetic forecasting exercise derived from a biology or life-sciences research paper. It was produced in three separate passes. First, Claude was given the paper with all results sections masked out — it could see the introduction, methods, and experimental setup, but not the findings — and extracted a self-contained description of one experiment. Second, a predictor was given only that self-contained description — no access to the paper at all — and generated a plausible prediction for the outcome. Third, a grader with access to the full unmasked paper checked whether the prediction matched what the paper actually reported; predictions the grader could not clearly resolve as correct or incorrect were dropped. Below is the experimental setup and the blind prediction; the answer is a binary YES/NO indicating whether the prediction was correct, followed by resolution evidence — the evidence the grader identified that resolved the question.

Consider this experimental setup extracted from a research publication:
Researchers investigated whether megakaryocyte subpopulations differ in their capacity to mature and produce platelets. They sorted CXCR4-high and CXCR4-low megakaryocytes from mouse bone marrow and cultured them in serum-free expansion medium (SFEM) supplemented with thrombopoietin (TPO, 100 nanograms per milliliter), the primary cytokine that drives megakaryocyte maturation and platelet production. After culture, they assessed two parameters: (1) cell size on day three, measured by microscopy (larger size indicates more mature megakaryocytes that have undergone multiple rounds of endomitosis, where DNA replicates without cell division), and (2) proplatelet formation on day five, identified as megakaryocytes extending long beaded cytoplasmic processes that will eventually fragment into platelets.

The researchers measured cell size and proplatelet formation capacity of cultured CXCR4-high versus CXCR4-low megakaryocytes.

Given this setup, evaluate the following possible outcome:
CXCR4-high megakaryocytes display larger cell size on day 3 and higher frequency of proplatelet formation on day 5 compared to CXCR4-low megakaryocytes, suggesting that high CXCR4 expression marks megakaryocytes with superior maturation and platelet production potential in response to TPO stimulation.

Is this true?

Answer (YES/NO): NO